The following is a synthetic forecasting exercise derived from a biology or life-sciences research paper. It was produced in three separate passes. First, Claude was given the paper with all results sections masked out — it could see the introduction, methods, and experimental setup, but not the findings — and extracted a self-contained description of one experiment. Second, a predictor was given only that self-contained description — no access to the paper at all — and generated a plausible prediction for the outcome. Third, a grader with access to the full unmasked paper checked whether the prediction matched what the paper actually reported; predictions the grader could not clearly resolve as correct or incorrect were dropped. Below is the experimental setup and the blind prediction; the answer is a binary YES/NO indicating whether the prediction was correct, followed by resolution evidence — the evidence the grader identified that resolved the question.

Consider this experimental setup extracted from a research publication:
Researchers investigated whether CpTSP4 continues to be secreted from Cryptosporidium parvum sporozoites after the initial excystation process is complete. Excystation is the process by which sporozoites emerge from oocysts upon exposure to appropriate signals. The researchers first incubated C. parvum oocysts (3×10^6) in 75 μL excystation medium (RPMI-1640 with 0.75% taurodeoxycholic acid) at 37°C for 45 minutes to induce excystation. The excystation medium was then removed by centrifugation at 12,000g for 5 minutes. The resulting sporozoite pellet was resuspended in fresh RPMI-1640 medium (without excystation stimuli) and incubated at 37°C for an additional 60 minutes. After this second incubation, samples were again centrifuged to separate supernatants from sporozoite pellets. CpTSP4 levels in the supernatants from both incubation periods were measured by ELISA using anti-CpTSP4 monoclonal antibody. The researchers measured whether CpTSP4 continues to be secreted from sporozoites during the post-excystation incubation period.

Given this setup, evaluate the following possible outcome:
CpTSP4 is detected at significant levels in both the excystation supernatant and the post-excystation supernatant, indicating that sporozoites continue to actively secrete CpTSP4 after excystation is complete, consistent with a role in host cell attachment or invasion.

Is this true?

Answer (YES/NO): YES